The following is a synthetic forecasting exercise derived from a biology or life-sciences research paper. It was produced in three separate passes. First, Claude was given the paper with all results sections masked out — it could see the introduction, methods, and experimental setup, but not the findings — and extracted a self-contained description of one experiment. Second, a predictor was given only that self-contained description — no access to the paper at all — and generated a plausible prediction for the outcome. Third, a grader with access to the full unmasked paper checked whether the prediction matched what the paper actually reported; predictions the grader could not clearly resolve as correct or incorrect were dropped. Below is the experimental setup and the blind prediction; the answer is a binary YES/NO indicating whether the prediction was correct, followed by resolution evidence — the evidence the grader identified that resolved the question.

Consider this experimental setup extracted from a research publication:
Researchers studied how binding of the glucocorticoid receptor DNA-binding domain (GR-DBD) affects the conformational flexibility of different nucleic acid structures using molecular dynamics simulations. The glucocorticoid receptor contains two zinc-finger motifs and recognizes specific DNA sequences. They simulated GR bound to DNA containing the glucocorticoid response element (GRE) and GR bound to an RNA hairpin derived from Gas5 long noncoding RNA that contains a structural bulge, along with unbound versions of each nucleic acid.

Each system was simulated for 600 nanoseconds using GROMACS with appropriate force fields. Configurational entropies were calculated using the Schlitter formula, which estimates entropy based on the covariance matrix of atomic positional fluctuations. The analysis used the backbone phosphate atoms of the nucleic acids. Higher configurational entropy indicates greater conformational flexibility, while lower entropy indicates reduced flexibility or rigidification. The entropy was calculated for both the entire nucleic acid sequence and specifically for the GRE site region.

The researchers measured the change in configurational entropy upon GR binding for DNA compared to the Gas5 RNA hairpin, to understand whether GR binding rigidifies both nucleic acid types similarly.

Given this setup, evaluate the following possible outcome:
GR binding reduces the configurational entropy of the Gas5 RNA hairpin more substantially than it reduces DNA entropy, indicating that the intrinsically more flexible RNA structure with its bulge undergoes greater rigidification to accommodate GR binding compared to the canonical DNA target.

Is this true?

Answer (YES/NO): NO